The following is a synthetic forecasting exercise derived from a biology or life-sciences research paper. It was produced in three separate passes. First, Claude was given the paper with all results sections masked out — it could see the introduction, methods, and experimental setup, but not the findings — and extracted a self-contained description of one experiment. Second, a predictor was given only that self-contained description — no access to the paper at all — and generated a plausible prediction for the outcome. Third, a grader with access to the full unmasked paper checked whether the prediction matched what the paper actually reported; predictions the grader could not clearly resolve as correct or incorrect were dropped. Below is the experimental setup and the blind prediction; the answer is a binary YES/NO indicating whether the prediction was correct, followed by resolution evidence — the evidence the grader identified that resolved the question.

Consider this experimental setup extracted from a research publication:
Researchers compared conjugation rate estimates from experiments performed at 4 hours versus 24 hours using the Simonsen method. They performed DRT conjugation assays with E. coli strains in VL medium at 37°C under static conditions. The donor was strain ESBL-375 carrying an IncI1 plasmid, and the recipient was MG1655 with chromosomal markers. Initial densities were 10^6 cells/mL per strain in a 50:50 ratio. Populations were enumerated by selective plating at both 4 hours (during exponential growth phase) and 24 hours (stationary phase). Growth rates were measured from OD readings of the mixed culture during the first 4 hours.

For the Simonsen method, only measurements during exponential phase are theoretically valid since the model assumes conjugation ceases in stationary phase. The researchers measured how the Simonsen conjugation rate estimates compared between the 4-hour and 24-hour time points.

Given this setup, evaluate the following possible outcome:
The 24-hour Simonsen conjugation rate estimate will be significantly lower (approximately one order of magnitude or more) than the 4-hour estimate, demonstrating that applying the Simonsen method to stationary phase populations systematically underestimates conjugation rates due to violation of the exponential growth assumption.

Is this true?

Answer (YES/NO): NO